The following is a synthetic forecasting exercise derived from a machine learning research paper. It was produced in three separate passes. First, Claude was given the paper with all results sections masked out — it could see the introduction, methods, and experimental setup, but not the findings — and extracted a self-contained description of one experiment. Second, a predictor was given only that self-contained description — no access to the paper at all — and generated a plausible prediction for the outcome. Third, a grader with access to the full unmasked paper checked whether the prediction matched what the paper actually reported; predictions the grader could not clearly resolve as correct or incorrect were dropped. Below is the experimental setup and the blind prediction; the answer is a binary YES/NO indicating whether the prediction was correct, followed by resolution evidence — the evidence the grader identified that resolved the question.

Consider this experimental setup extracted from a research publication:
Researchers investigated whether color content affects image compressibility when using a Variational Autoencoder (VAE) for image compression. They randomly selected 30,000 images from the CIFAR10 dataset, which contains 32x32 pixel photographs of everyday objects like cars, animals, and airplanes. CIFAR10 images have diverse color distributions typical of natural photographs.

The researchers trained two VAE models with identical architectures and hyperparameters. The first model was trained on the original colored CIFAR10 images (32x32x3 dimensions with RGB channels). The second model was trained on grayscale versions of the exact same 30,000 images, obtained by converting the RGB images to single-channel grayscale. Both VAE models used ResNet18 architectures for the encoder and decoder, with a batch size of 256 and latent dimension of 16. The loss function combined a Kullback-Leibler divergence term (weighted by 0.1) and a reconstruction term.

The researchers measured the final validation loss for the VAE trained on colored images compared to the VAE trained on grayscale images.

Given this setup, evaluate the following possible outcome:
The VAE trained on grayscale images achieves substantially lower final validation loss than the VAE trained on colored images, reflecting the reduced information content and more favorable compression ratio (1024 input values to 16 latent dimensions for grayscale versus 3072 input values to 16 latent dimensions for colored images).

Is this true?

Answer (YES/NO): YES